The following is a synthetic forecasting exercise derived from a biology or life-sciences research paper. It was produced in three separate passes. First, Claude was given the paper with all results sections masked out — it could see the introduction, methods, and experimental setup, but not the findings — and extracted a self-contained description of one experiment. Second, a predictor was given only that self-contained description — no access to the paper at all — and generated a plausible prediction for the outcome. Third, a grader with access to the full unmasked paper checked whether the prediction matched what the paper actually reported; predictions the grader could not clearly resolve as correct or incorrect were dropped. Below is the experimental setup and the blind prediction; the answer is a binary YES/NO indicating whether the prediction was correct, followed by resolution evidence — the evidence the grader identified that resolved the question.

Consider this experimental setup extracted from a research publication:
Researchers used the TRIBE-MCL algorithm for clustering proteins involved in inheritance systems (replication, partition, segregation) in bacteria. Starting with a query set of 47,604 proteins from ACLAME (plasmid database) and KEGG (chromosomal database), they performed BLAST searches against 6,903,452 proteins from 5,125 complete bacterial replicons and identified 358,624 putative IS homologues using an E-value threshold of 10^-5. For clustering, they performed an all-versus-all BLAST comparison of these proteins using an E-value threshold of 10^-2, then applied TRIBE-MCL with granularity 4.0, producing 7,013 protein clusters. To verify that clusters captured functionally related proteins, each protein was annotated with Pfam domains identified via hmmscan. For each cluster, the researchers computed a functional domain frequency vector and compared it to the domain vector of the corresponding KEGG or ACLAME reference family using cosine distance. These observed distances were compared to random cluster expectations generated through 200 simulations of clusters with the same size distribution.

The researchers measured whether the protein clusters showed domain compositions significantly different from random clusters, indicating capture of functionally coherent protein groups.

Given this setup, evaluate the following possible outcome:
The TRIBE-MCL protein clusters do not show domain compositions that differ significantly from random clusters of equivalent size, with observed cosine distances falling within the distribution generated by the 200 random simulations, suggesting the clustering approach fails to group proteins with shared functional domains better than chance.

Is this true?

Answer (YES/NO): NO